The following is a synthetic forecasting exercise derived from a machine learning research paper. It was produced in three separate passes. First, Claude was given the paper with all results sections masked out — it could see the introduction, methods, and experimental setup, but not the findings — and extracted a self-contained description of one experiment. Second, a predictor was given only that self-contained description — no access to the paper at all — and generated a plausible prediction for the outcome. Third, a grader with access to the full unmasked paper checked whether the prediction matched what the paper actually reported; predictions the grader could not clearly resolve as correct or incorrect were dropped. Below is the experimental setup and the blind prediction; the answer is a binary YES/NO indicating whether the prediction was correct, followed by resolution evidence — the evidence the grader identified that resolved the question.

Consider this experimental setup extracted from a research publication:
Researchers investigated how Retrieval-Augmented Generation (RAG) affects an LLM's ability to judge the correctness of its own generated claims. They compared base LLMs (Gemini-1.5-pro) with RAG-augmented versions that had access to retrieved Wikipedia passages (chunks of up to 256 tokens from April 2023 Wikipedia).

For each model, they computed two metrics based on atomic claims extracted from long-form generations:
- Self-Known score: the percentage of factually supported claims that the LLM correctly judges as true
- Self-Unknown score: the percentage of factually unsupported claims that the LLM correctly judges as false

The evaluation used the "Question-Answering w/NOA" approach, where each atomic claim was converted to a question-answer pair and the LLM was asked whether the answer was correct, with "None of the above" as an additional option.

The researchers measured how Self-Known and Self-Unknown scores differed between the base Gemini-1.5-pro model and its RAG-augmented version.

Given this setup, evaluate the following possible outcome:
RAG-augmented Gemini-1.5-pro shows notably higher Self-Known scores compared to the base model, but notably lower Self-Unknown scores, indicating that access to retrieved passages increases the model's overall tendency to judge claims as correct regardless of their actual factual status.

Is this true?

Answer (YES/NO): NO